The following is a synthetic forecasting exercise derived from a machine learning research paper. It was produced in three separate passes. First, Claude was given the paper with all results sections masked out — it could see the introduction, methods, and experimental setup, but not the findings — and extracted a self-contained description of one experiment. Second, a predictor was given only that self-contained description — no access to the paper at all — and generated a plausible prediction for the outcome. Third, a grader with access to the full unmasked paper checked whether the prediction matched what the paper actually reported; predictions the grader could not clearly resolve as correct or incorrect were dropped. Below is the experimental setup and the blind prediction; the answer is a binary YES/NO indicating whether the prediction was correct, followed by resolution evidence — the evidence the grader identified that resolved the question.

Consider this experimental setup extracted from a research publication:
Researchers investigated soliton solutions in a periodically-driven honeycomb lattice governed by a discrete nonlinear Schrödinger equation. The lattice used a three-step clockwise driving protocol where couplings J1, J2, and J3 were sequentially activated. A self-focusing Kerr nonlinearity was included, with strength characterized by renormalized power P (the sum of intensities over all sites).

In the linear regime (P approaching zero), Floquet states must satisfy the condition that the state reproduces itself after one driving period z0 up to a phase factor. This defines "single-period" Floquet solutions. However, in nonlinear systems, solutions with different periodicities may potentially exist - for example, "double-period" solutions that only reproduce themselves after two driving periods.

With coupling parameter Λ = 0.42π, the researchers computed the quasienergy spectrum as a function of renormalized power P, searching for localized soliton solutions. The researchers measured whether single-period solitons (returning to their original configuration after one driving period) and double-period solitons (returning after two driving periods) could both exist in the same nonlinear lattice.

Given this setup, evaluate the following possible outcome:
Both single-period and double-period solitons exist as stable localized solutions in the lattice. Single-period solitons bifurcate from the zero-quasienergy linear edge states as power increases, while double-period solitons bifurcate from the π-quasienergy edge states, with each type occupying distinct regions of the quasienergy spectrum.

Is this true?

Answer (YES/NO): NO